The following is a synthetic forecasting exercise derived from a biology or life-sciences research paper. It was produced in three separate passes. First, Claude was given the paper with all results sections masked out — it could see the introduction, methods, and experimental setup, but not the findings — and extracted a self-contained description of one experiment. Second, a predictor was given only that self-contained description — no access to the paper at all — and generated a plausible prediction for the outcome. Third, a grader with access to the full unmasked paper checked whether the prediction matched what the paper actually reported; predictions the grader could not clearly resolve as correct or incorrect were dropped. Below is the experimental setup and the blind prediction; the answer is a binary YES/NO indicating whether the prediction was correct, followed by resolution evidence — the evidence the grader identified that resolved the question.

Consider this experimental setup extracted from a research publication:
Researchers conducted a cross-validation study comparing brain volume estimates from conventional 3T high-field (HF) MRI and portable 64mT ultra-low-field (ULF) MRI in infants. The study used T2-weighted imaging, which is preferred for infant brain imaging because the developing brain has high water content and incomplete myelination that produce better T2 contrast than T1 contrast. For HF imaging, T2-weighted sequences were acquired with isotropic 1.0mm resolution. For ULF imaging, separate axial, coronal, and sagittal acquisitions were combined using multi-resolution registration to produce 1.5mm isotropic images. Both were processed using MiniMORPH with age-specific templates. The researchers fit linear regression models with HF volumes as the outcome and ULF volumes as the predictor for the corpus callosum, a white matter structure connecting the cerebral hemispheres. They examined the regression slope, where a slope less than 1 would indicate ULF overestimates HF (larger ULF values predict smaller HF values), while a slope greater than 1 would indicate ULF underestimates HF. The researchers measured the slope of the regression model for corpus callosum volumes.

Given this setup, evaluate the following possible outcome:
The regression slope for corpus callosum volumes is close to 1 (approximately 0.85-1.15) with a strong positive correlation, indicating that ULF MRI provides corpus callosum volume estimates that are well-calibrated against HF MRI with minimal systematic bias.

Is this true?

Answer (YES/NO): NO